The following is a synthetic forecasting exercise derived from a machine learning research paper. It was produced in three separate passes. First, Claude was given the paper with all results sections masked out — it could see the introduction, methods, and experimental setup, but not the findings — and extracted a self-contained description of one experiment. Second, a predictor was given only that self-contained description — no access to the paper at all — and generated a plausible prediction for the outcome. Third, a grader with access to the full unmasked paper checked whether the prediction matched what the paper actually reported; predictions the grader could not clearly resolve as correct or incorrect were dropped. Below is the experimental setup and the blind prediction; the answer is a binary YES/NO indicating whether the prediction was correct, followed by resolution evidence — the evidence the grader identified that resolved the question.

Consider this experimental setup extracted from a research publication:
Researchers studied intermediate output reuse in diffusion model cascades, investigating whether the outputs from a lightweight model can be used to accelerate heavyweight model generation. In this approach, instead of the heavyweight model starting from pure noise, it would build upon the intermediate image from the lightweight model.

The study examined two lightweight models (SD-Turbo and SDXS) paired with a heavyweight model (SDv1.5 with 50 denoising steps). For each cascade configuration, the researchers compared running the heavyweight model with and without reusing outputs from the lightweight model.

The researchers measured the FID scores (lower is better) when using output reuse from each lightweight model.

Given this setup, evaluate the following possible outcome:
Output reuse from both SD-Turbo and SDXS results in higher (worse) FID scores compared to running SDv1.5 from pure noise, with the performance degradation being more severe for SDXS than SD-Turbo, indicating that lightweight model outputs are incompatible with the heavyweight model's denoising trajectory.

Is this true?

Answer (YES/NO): NO